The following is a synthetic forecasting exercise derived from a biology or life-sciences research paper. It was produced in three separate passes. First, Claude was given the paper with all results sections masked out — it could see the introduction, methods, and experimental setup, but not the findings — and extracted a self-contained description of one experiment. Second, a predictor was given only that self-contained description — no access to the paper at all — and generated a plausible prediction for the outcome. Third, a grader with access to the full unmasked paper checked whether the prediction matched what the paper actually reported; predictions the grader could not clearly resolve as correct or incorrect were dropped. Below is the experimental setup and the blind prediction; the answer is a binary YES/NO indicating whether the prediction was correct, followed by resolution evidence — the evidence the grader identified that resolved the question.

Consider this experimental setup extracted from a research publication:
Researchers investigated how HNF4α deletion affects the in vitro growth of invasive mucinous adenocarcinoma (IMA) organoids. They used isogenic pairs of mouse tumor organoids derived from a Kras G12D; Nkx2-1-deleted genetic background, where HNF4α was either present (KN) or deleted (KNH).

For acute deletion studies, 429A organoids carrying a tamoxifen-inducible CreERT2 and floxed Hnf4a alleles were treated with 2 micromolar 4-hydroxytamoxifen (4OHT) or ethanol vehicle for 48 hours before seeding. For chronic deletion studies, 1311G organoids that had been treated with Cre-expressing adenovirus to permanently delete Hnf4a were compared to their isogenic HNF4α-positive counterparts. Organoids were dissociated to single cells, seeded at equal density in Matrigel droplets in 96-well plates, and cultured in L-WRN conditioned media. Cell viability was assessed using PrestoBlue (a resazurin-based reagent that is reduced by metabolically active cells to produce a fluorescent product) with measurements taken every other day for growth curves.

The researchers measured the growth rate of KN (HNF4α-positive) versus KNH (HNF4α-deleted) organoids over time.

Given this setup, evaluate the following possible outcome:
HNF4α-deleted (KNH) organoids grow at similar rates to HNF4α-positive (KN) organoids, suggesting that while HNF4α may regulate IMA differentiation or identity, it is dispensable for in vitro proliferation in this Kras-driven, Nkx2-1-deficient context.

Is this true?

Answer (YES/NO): YES